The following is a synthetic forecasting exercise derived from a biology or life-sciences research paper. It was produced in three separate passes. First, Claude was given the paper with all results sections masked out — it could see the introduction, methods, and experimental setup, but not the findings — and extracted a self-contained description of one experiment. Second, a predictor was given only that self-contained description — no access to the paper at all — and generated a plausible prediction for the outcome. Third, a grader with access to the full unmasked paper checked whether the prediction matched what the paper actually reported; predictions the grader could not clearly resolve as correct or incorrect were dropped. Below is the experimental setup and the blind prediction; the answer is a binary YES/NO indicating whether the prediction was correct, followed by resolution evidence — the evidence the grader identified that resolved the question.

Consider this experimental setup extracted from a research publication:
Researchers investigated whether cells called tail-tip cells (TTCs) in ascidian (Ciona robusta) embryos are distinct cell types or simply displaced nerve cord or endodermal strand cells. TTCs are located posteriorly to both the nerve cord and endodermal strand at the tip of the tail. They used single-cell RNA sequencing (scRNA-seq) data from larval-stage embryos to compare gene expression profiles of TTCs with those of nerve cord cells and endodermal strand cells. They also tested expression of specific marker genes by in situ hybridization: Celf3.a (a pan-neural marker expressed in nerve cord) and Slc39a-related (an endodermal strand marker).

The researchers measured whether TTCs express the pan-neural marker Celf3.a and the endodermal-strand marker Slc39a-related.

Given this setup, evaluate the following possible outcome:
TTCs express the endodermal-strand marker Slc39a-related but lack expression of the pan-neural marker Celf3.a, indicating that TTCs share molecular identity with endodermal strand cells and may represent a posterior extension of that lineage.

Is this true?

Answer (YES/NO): NO